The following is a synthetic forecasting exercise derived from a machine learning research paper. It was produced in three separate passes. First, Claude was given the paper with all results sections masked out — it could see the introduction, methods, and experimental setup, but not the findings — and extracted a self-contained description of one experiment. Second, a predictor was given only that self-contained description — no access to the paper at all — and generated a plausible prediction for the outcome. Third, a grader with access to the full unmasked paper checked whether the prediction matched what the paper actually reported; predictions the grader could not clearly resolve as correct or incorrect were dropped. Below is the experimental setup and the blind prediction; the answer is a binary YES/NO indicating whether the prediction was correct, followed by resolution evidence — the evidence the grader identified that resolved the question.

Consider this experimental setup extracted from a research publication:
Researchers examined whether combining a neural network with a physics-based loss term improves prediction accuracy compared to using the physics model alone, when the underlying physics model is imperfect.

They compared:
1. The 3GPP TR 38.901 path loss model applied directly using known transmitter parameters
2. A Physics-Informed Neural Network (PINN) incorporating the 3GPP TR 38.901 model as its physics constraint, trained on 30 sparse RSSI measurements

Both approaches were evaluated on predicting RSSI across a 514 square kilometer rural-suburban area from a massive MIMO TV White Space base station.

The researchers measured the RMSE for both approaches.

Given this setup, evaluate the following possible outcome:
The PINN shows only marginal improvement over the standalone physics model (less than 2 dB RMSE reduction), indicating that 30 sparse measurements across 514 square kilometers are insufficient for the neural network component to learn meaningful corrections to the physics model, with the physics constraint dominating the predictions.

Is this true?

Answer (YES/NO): NO